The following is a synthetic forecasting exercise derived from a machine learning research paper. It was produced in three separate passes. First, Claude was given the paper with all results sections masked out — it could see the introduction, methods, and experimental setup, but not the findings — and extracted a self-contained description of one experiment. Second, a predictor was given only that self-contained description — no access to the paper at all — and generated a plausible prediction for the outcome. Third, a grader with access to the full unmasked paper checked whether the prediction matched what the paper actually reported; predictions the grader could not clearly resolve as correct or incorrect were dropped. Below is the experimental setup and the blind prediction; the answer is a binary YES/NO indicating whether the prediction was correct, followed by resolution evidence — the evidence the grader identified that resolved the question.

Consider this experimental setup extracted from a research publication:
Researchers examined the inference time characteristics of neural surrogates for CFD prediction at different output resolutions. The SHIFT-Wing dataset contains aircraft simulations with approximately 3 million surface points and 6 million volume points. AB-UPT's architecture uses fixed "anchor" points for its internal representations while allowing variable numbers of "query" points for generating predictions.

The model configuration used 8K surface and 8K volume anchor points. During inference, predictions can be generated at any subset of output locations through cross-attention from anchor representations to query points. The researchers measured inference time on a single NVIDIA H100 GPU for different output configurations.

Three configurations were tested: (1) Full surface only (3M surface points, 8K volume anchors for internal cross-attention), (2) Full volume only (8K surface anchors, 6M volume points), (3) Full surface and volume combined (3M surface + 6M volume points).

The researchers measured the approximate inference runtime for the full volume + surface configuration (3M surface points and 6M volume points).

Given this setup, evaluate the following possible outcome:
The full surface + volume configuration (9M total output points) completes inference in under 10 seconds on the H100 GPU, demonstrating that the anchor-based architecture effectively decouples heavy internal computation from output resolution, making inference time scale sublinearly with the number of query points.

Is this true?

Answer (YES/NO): NO